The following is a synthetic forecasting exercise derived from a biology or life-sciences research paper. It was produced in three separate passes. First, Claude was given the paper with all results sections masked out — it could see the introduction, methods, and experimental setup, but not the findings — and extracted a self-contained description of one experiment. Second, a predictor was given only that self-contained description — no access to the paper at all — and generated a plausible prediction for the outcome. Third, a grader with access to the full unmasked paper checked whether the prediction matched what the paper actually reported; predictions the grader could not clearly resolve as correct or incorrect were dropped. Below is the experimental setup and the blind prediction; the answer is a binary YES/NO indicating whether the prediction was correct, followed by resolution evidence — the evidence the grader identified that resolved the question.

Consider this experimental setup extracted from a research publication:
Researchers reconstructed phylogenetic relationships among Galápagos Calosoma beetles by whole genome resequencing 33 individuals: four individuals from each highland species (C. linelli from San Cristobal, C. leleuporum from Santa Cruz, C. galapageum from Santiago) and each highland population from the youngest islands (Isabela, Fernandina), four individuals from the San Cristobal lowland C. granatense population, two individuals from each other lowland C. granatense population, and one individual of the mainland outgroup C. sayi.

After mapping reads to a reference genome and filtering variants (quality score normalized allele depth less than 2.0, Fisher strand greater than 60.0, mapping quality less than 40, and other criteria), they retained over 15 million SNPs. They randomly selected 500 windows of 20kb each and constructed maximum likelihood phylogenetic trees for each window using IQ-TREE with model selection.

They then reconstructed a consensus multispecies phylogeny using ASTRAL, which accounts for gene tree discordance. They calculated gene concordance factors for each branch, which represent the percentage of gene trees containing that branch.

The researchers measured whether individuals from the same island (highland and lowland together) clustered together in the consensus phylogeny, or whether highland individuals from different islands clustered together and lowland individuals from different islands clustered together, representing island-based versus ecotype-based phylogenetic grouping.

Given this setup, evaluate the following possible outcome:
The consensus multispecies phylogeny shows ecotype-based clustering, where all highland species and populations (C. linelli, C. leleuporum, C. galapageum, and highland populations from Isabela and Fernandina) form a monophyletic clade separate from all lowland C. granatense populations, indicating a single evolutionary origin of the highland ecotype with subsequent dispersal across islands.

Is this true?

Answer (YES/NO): NO